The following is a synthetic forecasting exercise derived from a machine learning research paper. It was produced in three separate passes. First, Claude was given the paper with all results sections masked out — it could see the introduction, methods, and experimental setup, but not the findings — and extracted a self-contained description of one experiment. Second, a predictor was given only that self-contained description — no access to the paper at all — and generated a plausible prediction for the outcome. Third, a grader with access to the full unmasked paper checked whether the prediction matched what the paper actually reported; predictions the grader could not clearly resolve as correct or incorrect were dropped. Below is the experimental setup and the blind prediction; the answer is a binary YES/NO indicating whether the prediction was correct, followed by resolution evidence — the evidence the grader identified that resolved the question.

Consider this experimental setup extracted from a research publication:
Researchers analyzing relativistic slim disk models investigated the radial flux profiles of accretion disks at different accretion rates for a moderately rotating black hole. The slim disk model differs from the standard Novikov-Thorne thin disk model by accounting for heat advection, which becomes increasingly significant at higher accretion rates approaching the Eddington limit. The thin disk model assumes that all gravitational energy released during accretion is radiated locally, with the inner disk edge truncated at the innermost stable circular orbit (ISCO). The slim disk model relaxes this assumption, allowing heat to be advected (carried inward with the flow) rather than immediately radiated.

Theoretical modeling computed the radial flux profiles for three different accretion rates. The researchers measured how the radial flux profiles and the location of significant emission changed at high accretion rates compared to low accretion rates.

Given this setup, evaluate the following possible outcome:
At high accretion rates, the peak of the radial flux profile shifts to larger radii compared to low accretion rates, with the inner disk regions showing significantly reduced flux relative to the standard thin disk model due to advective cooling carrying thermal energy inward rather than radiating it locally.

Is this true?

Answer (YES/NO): NO